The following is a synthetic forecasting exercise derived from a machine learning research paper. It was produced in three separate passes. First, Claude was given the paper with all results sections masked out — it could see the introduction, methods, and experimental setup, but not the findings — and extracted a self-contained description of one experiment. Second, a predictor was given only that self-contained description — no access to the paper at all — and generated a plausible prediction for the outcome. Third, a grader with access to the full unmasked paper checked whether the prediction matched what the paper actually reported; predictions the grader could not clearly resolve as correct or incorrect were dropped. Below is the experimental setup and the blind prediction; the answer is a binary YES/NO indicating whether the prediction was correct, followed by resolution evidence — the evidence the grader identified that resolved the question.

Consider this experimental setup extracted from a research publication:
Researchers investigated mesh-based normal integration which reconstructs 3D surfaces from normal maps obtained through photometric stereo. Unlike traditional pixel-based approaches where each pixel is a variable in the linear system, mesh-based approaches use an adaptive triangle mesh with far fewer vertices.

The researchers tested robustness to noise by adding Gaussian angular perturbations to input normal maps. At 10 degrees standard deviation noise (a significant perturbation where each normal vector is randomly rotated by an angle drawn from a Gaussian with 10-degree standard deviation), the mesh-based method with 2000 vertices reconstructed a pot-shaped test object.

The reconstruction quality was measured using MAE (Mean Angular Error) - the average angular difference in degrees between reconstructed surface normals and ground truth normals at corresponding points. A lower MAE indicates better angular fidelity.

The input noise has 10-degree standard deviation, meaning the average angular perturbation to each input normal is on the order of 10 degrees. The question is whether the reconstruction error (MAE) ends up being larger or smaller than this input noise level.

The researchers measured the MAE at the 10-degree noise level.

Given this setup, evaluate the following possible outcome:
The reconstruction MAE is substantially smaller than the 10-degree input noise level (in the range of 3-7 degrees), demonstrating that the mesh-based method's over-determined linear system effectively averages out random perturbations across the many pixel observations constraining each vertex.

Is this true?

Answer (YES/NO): NO